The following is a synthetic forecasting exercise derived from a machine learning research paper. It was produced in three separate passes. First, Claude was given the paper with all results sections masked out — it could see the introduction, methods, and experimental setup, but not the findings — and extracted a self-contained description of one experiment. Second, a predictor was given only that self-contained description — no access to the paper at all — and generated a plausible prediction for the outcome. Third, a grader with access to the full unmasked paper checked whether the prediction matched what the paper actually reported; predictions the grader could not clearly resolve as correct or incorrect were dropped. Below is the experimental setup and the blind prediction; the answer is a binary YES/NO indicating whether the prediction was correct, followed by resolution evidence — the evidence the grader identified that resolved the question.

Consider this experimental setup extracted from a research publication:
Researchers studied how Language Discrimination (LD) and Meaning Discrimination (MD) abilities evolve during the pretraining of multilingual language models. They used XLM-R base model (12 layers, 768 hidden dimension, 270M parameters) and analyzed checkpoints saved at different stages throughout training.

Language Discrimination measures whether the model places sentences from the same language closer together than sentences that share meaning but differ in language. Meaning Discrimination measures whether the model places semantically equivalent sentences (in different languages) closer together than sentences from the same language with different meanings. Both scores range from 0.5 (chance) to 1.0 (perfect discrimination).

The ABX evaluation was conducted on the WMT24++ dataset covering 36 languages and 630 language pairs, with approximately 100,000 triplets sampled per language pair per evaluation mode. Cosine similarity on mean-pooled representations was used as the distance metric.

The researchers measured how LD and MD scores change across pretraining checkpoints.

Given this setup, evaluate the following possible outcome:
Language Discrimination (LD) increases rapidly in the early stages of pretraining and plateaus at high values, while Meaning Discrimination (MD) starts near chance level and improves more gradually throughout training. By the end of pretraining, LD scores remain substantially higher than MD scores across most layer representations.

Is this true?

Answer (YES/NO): NO